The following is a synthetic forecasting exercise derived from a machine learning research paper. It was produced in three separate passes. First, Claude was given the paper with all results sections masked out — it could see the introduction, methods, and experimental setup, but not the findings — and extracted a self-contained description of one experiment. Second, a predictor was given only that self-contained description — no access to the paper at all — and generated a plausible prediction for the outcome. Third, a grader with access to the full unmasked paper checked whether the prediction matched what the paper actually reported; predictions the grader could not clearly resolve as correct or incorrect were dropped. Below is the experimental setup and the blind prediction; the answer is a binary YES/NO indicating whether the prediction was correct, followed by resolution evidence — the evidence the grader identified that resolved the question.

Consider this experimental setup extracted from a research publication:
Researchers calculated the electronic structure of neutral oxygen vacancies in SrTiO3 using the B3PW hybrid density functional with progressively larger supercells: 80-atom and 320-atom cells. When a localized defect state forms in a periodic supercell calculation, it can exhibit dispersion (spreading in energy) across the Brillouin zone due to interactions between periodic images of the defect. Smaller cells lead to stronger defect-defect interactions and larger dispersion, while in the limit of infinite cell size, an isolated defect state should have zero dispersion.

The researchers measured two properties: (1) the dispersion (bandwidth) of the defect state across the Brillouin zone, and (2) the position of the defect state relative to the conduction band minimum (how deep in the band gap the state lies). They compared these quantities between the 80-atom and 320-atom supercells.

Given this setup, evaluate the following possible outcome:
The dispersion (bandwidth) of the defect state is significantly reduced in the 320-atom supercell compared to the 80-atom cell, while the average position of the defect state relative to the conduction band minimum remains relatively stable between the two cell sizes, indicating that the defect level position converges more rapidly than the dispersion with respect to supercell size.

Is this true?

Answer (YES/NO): NO